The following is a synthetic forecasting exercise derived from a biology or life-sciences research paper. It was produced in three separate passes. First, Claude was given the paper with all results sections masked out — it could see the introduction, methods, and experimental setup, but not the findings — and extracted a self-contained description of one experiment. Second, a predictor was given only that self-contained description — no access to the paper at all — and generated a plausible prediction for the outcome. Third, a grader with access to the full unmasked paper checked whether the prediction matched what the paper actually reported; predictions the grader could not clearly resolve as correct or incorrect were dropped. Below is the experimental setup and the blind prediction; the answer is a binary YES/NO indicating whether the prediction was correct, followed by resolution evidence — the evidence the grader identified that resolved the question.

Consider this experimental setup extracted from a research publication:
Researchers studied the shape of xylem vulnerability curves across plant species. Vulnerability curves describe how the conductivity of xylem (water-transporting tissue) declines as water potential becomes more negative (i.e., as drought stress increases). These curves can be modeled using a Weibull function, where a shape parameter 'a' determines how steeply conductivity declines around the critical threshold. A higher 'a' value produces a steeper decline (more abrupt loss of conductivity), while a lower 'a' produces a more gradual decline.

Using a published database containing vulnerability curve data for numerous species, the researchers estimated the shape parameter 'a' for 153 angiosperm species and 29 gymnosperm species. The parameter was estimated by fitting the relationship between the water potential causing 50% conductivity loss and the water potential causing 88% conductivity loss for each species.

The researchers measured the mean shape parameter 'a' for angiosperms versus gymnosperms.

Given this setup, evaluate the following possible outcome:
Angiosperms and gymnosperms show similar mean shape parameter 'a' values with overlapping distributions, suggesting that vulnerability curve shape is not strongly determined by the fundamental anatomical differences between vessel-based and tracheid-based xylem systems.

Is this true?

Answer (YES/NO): NO